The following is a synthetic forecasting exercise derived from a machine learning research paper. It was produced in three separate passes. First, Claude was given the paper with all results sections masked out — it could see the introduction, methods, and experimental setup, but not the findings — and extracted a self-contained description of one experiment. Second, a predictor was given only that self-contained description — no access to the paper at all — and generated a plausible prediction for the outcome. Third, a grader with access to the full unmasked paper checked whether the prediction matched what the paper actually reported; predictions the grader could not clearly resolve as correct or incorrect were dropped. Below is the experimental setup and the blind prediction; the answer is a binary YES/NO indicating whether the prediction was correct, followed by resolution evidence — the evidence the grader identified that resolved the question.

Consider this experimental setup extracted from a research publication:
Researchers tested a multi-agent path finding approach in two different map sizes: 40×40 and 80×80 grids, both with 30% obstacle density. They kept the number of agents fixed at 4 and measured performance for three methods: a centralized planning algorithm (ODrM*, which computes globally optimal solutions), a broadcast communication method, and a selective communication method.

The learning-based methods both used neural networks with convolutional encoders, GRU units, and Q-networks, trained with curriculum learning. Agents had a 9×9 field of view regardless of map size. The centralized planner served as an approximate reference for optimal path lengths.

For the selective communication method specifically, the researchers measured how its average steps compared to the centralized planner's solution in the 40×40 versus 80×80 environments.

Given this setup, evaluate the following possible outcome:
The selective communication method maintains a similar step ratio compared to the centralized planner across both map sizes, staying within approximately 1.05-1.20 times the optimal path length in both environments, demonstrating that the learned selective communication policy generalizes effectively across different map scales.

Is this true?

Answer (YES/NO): NO